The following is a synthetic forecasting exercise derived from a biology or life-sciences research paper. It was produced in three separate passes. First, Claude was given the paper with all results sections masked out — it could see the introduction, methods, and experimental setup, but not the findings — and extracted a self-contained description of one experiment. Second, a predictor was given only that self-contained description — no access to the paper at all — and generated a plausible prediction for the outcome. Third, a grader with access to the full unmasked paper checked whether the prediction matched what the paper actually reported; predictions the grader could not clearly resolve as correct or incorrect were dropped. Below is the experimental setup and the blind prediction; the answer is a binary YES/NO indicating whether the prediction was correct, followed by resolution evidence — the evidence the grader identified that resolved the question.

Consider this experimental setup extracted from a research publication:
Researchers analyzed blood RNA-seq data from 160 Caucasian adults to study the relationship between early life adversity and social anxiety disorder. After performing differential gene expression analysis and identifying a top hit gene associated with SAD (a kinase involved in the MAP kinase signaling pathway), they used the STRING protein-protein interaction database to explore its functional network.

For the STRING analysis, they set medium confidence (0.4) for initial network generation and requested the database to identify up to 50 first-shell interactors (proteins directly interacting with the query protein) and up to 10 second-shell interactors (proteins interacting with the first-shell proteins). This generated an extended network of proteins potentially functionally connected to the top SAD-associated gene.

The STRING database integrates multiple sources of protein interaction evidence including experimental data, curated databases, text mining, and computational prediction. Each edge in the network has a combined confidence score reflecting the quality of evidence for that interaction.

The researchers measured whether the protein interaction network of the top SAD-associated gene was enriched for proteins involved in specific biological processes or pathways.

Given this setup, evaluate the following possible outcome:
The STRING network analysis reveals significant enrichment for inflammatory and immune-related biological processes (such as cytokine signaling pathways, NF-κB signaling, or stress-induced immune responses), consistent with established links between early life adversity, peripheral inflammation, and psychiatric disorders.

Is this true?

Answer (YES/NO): NO